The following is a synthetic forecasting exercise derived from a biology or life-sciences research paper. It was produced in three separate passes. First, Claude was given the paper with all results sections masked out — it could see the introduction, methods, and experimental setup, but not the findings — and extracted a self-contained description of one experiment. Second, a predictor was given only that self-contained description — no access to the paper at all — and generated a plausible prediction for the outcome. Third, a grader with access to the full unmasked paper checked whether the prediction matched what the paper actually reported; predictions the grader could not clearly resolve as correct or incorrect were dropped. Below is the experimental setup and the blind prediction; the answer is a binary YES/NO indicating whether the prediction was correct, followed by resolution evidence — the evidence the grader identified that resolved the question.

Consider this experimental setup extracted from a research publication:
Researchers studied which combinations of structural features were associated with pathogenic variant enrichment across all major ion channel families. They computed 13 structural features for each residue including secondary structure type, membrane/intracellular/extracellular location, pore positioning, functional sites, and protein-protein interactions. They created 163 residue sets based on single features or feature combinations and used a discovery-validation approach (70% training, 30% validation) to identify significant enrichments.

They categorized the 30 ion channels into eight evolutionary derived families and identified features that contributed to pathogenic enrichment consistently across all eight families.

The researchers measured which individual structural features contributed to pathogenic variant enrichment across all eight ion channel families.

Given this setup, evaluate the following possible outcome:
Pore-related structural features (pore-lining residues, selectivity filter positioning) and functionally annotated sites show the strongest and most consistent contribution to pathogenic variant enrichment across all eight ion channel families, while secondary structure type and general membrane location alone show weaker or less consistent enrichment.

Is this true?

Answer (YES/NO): NO